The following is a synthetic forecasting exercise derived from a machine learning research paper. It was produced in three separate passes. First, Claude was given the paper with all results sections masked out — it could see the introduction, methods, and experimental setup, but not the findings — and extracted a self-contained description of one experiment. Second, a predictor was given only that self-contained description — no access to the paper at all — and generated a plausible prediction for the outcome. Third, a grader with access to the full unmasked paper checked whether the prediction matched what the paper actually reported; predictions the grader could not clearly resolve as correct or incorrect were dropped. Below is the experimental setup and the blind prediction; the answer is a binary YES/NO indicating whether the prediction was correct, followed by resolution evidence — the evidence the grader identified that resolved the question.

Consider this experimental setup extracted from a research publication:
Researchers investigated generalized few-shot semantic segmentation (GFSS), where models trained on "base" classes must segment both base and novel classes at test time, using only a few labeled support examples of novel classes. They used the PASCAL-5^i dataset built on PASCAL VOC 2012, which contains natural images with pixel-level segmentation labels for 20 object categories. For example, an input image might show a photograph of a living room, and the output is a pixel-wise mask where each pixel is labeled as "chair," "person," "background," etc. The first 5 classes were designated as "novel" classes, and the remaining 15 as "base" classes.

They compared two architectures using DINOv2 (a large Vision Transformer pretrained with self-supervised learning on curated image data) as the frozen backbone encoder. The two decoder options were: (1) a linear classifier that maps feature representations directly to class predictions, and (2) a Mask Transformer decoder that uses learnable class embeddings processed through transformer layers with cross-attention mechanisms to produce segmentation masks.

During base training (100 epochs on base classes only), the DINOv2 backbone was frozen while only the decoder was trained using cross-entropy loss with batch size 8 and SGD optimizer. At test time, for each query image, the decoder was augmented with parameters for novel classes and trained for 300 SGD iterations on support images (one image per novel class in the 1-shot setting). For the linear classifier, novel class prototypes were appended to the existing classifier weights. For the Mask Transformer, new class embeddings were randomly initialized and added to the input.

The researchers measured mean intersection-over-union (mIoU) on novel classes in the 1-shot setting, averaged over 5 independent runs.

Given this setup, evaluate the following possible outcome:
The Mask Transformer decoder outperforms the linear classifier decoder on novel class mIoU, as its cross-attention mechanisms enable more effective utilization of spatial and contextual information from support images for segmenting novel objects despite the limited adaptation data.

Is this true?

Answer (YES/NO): NO